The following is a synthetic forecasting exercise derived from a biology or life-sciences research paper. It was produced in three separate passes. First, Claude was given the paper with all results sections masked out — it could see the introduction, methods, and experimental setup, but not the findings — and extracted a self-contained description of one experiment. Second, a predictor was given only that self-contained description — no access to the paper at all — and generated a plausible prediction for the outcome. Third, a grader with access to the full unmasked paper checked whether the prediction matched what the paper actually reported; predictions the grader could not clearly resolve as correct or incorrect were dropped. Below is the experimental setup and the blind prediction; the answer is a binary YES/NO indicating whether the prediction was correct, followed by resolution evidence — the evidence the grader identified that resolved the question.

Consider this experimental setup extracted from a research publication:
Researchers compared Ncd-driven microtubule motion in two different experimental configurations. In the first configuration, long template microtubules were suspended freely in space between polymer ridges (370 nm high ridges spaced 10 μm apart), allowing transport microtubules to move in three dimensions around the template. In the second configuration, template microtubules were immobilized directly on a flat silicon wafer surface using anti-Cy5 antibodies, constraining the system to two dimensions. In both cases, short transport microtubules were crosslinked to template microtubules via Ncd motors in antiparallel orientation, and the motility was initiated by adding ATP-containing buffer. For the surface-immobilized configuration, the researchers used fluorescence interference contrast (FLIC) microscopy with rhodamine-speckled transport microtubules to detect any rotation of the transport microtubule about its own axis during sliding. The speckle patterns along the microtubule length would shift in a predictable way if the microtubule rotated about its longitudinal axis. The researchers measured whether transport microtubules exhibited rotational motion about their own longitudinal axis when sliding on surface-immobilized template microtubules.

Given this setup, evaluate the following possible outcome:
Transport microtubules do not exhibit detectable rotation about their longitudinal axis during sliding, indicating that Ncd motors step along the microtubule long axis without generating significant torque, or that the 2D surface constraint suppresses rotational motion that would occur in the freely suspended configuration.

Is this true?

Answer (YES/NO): NO